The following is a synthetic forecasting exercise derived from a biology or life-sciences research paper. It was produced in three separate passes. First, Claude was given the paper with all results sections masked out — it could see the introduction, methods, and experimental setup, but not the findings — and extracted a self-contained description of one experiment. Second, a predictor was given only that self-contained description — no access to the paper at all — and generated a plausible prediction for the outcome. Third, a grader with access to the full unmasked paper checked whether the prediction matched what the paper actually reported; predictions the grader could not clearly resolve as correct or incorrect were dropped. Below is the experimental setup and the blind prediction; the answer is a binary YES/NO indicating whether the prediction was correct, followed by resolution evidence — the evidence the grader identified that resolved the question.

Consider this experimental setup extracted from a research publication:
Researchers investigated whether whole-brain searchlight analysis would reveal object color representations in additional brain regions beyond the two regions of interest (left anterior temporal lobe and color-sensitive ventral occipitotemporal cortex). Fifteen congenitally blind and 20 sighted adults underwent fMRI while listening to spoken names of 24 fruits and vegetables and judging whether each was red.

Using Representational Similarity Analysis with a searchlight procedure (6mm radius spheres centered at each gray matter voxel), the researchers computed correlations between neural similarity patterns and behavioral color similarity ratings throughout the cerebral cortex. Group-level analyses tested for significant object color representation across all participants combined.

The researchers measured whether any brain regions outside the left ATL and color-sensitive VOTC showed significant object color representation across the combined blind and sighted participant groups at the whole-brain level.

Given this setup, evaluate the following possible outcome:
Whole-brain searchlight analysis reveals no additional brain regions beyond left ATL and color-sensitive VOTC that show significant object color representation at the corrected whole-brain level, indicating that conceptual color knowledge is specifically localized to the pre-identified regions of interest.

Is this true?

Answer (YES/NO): YES